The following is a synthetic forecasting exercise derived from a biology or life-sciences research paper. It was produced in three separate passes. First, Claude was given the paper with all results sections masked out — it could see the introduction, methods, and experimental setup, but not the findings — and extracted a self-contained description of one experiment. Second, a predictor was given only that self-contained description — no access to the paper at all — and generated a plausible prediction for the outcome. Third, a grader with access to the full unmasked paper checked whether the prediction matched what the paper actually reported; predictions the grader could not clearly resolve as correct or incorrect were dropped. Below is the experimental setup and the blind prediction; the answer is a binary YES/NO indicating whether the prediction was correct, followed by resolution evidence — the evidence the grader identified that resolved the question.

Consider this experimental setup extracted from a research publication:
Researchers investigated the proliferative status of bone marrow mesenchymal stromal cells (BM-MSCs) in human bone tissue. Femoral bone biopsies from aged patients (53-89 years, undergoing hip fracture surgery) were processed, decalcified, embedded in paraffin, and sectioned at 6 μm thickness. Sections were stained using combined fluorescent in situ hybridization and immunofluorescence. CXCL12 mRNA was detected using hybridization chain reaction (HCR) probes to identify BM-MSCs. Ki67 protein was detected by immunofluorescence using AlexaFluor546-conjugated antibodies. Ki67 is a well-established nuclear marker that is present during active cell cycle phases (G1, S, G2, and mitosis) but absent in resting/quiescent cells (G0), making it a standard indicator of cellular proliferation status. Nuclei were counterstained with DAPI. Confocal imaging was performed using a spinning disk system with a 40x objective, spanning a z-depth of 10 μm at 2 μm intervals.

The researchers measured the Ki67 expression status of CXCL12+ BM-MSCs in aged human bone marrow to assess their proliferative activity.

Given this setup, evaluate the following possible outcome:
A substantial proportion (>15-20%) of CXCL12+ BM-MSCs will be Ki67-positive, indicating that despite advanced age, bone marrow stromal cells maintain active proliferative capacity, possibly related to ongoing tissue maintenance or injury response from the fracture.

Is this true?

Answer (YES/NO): NO